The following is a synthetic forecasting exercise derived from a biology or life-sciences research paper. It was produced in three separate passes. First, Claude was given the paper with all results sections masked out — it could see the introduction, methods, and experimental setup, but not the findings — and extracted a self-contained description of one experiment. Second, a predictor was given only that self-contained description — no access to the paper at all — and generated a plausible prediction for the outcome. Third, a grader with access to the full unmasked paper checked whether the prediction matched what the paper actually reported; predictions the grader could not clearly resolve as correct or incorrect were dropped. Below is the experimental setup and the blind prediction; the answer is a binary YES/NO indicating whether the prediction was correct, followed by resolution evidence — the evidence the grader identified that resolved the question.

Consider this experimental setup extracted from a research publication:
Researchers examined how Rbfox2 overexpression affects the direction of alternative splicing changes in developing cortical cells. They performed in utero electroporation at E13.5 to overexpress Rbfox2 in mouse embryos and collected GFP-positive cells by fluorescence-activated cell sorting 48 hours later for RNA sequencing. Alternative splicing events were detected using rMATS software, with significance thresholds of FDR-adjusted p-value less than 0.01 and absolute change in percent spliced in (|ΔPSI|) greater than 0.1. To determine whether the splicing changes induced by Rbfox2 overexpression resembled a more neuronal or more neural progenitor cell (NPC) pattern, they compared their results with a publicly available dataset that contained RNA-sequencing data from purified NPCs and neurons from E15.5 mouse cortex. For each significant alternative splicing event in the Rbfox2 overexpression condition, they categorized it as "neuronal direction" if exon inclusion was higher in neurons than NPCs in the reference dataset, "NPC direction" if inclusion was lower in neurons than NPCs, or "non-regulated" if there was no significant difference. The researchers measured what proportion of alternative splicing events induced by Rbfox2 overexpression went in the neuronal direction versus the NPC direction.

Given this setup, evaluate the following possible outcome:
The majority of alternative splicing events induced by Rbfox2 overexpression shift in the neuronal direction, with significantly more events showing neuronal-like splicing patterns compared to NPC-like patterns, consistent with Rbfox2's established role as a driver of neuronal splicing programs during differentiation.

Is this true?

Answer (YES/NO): YES